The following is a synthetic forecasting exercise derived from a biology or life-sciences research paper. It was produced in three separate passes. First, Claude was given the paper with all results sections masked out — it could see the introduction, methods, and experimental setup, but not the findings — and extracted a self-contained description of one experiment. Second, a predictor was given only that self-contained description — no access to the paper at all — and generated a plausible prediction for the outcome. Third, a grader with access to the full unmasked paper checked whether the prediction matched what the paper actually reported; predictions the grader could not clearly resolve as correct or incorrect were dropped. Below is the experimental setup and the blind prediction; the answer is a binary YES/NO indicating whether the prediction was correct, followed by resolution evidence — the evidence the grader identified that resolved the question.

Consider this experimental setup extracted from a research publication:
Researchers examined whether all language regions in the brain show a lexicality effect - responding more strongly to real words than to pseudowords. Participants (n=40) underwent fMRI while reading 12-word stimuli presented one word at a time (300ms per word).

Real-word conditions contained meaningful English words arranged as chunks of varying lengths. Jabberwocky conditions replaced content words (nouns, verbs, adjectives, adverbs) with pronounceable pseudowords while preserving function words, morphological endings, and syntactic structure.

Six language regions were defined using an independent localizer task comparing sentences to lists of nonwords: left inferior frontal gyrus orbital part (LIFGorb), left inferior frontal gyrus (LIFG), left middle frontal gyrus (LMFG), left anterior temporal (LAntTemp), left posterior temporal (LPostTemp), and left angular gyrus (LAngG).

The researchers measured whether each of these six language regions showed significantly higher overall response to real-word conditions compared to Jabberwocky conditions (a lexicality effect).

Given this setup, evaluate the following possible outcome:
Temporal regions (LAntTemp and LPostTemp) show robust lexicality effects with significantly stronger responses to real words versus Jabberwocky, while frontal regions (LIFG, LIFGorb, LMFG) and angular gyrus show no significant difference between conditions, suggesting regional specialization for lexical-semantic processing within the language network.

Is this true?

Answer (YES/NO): NO